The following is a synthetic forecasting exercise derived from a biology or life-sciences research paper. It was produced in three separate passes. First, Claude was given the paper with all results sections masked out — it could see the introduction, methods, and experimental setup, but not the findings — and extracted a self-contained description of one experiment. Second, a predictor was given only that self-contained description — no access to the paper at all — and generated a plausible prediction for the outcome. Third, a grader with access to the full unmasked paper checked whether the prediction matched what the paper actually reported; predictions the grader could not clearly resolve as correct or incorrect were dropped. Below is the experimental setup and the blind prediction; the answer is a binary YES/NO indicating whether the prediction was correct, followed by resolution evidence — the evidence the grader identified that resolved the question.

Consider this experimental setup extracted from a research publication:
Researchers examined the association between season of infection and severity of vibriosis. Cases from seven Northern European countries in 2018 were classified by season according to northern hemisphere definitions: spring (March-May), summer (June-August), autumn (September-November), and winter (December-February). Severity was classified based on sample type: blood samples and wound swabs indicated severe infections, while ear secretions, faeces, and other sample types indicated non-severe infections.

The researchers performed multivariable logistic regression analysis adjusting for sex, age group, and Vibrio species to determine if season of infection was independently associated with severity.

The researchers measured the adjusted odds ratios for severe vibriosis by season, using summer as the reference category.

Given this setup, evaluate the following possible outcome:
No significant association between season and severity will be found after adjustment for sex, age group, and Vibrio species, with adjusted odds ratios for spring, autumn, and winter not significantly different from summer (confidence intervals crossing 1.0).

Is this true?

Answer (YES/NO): NO